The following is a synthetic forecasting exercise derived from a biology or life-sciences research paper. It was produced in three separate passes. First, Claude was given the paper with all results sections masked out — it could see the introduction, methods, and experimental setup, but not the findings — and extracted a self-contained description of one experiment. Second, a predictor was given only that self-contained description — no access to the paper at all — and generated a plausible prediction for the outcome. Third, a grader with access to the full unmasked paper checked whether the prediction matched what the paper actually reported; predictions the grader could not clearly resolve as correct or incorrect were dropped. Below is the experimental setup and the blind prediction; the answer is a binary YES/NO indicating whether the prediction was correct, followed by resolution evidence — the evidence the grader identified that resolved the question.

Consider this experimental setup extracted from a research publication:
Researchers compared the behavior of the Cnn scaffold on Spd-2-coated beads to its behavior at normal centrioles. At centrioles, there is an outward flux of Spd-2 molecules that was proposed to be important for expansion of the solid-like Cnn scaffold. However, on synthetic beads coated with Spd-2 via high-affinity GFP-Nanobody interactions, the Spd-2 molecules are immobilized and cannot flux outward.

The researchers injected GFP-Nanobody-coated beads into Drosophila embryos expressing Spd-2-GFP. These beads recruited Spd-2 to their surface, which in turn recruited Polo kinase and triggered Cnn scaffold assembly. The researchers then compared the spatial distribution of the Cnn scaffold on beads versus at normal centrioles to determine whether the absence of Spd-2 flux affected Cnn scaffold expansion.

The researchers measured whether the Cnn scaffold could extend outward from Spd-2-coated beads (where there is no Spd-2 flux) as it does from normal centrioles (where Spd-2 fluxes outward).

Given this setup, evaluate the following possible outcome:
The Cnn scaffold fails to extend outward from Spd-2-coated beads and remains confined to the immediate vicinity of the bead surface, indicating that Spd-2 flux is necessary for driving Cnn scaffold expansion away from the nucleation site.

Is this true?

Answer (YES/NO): YES